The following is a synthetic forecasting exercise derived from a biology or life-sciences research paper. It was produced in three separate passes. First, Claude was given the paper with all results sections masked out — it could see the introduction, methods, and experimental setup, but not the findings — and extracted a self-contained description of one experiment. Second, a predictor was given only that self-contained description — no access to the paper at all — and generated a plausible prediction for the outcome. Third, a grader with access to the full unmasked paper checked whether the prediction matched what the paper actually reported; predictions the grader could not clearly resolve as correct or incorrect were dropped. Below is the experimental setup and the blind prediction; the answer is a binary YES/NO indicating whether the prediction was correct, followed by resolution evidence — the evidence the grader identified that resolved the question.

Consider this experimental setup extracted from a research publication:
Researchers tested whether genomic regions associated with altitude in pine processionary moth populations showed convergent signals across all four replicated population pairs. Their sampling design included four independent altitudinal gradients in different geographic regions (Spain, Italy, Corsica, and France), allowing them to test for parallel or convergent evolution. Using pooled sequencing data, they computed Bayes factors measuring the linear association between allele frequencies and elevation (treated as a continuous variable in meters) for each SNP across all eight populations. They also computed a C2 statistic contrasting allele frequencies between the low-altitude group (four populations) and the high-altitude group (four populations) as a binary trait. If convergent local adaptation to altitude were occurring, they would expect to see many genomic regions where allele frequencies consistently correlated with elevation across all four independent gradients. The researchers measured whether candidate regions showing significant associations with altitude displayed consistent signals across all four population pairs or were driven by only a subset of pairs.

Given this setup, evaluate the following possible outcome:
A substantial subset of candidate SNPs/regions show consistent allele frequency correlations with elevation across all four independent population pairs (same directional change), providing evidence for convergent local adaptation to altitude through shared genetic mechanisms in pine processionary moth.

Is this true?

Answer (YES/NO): NO